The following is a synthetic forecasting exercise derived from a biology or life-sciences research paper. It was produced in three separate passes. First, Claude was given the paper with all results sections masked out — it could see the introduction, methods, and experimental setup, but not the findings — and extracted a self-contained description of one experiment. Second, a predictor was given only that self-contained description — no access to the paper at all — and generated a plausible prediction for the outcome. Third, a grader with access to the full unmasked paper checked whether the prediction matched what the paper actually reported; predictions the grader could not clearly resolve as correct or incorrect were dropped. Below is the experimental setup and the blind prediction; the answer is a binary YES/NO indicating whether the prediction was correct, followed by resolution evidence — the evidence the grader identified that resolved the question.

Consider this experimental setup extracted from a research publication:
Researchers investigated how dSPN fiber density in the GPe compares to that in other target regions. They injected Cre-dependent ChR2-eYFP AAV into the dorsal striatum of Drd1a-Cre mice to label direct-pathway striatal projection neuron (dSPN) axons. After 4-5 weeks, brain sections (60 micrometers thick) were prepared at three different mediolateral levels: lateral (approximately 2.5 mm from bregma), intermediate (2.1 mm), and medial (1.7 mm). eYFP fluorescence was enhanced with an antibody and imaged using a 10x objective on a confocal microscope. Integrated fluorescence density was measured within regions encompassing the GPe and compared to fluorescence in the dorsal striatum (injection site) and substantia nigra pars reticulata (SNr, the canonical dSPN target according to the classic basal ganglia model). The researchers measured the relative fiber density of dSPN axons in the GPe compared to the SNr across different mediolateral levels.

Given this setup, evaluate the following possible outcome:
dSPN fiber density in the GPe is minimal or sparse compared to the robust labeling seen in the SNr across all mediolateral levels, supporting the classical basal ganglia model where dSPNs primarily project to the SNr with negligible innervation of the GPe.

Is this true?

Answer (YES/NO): NO